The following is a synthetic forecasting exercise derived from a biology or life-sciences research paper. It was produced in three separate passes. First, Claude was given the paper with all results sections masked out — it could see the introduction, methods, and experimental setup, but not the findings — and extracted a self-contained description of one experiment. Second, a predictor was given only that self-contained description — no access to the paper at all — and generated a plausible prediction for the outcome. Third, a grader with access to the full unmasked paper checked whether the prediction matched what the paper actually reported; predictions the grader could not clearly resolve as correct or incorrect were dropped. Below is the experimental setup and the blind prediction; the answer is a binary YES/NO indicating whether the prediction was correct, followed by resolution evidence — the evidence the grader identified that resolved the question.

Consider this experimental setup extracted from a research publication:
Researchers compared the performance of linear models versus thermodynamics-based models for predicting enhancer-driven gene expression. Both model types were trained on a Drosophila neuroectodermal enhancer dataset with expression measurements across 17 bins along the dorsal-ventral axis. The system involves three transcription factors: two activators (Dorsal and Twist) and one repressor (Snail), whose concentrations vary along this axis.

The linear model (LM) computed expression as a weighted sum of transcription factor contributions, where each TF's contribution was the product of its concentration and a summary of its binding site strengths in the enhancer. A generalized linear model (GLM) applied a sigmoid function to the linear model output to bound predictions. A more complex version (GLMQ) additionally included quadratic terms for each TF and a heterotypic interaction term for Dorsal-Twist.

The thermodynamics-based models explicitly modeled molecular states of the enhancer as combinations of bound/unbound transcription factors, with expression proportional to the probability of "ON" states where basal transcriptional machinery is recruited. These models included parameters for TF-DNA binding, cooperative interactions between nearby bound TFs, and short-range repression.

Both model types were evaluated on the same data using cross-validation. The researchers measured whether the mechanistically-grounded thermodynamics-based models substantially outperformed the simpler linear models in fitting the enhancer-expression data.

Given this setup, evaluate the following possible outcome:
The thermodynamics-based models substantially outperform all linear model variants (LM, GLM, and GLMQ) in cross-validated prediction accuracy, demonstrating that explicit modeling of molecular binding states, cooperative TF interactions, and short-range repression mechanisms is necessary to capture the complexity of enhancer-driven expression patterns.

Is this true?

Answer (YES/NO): NO